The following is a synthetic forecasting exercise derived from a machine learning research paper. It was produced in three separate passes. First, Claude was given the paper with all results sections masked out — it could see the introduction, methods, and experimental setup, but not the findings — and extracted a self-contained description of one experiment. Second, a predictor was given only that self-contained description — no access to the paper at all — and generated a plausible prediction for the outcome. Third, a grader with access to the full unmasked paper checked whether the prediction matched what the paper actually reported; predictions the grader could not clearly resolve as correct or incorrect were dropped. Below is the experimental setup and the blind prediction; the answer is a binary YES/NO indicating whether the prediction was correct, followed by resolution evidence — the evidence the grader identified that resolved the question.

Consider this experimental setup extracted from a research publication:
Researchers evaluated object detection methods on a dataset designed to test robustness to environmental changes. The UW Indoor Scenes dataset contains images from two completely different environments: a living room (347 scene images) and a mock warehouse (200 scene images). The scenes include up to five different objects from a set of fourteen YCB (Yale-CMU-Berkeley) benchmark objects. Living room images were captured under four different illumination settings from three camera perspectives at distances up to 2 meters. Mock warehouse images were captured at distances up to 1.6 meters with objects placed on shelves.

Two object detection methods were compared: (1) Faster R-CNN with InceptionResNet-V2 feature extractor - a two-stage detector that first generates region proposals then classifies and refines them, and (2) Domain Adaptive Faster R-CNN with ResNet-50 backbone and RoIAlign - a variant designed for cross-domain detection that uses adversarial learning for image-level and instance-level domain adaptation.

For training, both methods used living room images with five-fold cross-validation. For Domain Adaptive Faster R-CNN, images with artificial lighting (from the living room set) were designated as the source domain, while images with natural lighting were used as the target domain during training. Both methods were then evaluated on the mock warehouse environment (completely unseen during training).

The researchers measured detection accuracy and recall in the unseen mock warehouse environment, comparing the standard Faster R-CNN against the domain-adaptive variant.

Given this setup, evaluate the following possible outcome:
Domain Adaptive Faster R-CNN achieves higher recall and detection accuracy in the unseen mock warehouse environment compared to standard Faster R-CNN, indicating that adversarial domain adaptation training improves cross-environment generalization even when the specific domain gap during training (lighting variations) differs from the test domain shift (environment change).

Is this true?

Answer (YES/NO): YES